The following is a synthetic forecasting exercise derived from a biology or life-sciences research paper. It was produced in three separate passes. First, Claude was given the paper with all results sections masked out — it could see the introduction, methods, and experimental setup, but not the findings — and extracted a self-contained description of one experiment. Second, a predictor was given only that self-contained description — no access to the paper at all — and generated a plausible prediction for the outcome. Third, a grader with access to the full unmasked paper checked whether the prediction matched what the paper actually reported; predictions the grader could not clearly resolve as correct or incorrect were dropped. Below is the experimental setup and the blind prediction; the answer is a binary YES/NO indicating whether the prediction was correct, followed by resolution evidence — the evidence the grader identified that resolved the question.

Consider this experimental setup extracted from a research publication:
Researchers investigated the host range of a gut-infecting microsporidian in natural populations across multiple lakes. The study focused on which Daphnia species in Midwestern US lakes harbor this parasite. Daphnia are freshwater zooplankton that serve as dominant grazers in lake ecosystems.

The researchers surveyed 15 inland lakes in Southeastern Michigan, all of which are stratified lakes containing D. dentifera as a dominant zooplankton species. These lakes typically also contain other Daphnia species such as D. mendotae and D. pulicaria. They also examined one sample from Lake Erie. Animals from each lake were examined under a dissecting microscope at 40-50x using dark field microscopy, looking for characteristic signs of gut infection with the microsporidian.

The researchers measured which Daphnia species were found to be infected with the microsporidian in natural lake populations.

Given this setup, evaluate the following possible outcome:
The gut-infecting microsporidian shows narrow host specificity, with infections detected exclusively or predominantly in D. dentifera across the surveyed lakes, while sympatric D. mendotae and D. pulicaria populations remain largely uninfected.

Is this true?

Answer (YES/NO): NO